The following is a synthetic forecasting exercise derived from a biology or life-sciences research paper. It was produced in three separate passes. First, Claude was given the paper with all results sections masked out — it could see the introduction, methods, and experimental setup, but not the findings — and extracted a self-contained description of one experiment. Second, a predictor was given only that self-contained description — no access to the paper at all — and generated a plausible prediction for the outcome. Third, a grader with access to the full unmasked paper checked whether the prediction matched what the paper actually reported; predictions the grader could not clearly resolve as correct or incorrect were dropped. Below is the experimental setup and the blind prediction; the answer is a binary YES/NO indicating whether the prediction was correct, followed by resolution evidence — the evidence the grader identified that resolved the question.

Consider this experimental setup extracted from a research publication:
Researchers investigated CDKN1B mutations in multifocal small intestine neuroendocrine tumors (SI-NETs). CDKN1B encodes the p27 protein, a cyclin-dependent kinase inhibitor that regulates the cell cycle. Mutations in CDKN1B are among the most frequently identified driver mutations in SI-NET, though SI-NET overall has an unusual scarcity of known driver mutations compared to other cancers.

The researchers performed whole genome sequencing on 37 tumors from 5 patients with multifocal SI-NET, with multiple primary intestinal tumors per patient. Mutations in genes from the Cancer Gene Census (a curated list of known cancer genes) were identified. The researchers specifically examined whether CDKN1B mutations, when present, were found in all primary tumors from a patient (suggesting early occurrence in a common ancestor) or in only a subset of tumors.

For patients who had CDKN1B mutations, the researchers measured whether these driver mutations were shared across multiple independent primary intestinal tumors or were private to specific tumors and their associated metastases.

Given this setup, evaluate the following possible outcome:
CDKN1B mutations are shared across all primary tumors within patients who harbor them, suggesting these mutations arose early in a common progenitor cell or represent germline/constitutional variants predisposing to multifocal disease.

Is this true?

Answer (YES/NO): NO